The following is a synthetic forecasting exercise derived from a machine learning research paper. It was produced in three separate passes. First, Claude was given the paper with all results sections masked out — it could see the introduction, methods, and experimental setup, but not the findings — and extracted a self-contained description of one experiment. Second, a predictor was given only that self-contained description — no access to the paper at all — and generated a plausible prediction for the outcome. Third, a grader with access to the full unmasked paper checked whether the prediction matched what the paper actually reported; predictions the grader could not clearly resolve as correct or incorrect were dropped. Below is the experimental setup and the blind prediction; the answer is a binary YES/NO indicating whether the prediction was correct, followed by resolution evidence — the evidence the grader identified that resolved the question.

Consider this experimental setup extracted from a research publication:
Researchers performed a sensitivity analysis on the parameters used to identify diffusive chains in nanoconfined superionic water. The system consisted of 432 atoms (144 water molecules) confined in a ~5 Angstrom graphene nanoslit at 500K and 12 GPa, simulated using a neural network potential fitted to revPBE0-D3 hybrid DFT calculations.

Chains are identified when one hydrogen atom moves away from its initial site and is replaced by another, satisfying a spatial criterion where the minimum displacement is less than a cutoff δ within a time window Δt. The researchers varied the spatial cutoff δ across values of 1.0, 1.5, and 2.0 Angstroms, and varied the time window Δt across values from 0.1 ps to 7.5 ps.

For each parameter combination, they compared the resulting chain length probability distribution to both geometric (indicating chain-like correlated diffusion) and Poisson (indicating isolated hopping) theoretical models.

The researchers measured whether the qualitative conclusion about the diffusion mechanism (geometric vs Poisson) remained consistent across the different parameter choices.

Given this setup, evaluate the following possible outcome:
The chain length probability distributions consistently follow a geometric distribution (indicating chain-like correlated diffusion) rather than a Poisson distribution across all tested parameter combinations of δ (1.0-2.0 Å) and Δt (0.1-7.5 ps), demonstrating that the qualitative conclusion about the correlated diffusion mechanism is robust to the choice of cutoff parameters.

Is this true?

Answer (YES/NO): YES